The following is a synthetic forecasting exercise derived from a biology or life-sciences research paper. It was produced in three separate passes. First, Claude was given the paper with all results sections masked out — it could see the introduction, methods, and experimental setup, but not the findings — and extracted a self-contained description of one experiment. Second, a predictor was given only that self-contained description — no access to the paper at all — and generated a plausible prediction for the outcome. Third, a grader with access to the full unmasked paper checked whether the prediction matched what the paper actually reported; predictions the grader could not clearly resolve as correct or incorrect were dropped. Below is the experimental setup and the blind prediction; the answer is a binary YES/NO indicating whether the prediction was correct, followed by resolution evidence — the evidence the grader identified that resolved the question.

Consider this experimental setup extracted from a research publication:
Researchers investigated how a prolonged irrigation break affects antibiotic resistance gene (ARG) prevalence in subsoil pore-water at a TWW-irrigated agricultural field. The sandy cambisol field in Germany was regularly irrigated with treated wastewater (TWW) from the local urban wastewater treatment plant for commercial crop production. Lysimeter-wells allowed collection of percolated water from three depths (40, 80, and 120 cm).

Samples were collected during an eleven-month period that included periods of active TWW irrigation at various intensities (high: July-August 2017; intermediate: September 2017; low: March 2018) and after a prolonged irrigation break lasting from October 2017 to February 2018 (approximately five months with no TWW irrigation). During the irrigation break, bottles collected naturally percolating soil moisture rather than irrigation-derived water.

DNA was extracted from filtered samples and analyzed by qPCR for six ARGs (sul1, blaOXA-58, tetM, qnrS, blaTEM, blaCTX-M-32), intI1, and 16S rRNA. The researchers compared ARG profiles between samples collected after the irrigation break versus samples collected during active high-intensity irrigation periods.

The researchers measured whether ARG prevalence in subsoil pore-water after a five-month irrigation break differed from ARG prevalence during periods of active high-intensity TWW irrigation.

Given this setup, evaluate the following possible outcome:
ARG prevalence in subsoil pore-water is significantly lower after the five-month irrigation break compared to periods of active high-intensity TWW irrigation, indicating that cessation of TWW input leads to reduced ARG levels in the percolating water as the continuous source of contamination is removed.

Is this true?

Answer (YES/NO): YES